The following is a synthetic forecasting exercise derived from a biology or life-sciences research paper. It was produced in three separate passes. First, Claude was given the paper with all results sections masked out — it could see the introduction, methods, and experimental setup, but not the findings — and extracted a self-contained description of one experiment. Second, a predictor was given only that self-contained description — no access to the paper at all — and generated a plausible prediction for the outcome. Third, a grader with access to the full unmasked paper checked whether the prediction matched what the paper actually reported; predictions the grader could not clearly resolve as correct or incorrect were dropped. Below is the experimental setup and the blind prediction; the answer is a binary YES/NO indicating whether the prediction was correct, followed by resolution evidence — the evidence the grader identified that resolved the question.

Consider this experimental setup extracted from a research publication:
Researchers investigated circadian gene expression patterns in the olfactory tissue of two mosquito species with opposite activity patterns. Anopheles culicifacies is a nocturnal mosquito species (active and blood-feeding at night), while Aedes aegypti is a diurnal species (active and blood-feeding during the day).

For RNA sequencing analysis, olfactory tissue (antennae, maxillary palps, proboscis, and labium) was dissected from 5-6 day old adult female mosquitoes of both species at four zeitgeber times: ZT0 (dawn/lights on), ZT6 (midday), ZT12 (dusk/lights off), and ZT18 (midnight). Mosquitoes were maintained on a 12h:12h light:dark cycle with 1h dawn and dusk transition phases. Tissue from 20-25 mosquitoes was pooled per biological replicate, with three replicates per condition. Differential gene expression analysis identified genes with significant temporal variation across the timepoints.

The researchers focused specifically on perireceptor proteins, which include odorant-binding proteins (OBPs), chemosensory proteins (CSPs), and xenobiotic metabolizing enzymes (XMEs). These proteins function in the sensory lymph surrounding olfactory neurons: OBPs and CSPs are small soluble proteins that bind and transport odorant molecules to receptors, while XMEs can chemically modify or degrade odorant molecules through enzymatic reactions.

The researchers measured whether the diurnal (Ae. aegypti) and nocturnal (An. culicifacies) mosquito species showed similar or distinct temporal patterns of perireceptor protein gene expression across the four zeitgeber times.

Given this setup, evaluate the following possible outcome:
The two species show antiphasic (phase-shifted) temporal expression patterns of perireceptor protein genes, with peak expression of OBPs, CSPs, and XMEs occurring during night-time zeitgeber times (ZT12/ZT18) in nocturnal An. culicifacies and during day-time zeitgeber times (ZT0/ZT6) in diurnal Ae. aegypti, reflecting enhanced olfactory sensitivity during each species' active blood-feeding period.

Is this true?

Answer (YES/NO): NO